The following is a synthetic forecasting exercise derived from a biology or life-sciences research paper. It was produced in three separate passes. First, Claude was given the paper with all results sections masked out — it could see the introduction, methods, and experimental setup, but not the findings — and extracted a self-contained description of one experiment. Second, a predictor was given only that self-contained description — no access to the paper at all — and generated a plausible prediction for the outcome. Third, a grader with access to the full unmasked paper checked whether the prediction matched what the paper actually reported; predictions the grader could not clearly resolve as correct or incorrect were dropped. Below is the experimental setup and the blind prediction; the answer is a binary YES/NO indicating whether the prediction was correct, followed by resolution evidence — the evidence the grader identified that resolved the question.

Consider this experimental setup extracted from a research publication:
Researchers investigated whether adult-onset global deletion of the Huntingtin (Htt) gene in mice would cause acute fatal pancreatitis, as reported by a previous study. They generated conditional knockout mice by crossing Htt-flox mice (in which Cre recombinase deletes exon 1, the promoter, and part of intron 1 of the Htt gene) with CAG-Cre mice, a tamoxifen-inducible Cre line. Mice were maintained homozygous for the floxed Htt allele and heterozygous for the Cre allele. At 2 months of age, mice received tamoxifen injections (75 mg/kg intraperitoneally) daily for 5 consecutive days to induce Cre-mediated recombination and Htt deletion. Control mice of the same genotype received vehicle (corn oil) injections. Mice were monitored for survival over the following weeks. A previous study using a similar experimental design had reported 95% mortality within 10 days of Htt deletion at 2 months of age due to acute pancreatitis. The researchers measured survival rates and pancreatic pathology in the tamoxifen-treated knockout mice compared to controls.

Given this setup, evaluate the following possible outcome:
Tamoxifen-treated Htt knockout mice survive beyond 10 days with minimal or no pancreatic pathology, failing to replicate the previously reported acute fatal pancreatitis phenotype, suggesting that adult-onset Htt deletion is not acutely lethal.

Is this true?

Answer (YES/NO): YES